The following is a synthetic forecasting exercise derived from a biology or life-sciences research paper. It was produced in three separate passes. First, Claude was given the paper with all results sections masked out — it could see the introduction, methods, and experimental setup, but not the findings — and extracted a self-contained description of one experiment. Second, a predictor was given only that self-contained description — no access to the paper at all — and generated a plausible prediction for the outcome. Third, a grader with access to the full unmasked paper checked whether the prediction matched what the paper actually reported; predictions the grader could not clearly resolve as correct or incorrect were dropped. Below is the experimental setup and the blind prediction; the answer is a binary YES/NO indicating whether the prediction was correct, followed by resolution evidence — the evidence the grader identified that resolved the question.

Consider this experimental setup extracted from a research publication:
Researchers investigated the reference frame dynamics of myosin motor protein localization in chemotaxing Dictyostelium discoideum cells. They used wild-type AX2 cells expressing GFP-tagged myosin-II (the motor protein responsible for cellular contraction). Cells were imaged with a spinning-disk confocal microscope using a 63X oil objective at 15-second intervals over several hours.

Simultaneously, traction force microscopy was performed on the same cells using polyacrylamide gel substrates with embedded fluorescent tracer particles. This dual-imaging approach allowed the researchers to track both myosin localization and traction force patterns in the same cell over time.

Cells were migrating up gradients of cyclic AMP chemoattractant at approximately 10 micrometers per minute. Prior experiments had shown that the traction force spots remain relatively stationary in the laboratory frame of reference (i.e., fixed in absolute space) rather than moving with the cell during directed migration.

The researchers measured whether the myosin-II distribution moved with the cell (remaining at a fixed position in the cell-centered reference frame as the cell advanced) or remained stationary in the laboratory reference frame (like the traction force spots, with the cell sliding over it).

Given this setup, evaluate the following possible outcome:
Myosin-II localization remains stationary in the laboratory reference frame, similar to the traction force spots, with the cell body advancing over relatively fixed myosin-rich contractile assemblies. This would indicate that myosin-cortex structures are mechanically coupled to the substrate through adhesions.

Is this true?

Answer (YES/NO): YES